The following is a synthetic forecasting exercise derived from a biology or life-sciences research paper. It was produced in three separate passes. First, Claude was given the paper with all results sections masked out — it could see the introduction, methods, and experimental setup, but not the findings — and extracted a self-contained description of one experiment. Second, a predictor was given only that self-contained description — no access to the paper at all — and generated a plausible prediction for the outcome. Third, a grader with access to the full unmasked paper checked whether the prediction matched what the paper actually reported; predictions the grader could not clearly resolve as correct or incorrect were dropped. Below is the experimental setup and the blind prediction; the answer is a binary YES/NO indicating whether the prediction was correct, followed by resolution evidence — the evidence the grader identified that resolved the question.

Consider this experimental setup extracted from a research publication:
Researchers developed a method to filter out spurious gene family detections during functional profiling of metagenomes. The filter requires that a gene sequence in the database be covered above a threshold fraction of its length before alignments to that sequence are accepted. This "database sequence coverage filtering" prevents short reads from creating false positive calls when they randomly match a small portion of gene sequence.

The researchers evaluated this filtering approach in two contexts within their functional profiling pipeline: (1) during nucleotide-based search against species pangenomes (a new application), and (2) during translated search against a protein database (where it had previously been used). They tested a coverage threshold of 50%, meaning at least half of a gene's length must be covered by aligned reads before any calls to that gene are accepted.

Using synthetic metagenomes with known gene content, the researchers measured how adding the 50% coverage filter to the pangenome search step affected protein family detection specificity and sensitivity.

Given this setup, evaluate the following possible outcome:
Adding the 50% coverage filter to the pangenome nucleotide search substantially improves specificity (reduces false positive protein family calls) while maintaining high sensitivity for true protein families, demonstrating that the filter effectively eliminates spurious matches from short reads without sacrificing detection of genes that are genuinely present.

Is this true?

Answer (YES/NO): NO